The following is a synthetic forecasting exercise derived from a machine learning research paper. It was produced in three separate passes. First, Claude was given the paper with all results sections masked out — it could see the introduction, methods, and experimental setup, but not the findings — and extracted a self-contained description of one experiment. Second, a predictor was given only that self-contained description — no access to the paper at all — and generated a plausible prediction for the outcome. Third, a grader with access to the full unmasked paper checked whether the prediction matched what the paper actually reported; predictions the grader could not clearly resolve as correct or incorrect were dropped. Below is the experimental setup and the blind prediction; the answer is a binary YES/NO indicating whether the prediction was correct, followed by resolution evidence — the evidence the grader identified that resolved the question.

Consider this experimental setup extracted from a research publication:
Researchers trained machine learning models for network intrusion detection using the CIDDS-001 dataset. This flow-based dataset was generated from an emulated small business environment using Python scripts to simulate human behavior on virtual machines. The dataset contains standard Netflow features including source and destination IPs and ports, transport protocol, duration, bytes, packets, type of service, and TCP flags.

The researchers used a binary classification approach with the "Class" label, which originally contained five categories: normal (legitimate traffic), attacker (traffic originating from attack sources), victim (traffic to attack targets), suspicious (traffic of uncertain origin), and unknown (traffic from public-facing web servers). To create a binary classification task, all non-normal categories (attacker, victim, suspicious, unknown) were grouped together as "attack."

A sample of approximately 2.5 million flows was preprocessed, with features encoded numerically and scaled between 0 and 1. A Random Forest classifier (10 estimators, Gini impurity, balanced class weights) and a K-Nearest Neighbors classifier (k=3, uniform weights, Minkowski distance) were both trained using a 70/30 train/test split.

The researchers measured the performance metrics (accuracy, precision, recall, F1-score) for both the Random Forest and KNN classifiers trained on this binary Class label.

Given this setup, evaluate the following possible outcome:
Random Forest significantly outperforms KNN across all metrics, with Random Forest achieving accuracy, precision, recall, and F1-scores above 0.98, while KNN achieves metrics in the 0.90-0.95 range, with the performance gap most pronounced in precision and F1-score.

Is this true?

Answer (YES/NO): NO